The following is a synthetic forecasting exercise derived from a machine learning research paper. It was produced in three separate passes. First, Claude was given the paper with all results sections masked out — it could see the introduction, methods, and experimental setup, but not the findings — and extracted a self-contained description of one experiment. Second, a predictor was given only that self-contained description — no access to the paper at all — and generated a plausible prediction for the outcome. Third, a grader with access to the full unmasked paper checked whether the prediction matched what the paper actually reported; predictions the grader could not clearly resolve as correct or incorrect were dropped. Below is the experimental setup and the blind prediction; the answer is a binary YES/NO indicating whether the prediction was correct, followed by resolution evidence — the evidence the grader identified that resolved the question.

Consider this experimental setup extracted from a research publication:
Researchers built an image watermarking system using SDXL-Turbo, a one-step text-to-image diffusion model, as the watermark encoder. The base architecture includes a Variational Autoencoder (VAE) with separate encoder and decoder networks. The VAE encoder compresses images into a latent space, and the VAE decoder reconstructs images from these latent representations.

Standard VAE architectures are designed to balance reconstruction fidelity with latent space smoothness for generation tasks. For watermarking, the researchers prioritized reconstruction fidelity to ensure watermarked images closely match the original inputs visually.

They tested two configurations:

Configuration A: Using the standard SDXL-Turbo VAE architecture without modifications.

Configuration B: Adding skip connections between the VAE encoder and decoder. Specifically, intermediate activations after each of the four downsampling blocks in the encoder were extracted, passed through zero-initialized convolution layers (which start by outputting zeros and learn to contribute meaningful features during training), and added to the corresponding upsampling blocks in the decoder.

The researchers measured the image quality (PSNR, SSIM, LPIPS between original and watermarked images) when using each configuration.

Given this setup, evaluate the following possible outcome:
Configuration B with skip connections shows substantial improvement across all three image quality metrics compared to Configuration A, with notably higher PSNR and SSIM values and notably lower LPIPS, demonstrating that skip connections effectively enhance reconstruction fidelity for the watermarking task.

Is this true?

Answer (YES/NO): YES